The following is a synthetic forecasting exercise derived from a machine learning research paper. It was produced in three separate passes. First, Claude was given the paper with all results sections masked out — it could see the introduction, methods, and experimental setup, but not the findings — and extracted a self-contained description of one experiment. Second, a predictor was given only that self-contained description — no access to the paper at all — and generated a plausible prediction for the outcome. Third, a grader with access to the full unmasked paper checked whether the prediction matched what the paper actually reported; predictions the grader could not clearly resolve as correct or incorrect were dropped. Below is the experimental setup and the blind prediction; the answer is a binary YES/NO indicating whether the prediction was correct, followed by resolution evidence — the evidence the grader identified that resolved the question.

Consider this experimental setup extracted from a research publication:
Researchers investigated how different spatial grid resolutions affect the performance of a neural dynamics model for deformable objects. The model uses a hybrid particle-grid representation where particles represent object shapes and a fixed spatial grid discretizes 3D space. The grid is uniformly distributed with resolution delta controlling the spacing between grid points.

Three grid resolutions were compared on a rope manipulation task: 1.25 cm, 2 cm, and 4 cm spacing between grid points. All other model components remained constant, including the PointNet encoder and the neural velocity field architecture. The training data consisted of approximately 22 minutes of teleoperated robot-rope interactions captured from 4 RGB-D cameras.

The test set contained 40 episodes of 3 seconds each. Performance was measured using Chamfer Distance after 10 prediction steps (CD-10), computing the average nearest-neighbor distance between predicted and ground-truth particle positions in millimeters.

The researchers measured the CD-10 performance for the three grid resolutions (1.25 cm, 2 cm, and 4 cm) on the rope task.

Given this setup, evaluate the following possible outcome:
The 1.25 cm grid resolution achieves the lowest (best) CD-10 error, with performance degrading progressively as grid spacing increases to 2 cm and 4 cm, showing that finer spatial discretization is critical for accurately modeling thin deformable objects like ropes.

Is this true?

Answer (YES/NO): NO